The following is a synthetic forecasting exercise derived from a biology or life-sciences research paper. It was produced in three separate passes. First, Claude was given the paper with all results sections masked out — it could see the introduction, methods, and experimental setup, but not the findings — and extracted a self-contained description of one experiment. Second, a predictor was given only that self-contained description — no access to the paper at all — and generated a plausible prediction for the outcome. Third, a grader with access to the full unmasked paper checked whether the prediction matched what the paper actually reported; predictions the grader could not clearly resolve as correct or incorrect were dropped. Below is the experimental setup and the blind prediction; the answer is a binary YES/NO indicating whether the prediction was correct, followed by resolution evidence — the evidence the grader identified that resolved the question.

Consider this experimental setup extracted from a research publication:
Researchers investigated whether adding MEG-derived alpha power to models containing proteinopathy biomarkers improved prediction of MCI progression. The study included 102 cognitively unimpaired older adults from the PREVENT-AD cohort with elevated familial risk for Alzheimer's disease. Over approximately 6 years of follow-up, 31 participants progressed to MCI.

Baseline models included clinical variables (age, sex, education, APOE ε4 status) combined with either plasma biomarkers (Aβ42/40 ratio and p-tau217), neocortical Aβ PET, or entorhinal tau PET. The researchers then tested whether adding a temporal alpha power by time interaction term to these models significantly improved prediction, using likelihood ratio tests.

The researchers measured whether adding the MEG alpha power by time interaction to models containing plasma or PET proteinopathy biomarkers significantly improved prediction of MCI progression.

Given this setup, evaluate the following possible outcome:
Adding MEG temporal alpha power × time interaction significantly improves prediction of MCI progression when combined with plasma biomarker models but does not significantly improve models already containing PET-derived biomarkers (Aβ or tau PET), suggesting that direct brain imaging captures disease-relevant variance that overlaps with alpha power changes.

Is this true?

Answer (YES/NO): NO